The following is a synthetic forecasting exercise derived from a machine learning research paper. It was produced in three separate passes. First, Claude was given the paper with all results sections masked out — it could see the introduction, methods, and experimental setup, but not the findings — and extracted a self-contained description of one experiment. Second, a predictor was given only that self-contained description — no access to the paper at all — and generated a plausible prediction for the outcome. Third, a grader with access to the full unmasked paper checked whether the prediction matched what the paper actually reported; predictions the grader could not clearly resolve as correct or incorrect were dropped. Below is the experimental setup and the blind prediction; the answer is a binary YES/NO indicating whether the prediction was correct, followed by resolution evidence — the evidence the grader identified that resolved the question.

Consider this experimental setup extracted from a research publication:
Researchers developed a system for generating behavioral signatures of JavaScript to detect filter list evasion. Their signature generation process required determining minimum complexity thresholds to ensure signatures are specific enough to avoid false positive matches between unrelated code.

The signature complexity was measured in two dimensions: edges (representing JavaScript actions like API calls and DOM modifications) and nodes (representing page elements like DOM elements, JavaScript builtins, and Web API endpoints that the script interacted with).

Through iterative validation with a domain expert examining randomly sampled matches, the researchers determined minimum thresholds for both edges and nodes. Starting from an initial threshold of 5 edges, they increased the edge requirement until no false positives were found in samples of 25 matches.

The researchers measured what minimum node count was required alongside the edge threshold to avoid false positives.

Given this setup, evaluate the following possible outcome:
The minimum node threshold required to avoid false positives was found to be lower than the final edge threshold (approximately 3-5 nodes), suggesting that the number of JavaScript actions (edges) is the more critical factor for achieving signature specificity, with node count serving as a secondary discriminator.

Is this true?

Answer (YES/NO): YES